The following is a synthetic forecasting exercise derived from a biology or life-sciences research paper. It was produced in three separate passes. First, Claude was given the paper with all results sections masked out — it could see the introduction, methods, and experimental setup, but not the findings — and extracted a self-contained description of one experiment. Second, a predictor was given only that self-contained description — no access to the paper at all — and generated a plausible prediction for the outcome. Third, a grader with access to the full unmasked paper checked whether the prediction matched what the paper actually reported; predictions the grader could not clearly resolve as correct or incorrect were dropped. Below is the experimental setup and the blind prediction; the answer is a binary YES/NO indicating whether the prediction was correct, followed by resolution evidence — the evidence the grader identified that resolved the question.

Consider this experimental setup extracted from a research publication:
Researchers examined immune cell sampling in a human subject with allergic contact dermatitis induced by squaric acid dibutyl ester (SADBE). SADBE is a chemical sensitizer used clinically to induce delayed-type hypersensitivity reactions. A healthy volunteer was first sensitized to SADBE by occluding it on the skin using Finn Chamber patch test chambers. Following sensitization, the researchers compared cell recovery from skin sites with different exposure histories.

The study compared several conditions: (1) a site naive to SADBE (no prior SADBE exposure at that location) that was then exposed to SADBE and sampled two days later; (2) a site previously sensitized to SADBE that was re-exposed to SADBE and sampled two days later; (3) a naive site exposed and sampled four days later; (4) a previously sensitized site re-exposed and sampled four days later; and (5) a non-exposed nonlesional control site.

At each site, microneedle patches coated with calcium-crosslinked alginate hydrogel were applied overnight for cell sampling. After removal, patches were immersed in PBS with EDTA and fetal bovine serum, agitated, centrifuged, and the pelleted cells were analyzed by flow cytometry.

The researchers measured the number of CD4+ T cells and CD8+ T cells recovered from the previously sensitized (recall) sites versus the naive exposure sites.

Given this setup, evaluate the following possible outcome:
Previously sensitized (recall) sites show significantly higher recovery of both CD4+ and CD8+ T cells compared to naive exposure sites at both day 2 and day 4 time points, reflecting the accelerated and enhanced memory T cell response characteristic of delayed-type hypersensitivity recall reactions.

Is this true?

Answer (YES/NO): YES